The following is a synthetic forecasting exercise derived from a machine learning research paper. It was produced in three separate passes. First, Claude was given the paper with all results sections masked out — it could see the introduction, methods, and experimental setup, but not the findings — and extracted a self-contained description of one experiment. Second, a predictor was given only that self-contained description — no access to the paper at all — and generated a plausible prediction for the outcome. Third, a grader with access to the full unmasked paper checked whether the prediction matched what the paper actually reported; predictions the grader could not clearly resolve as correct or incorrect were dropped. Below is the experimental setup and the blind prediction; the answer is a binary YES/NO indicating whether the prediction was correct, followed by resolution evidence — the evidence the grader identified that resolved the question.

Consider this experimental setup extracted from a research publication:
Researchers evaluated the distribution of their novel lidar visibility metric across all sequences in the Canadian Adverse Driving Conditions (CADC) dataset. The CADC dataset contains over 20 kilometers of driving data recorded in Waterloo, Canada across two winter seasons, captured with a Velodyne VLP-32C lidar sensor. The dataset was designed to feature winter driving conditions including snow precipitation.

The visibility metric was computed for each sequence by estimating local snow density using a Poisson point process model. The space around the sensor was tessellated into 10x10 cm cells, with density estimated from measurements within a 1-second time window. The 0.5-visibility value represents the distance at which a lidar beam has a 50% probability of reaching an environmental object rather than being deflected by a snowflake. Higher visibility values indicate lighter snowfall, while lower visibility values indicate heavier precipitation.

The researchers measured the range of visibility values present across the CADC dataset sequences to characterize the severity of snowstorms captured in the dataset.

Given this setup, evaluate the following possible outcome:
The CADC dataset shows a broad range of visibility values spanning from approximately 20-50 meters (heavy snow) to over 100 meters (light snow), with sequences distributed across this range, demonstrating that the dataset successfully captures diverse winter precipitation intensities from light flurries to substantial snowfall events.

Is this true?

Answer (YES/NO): NO